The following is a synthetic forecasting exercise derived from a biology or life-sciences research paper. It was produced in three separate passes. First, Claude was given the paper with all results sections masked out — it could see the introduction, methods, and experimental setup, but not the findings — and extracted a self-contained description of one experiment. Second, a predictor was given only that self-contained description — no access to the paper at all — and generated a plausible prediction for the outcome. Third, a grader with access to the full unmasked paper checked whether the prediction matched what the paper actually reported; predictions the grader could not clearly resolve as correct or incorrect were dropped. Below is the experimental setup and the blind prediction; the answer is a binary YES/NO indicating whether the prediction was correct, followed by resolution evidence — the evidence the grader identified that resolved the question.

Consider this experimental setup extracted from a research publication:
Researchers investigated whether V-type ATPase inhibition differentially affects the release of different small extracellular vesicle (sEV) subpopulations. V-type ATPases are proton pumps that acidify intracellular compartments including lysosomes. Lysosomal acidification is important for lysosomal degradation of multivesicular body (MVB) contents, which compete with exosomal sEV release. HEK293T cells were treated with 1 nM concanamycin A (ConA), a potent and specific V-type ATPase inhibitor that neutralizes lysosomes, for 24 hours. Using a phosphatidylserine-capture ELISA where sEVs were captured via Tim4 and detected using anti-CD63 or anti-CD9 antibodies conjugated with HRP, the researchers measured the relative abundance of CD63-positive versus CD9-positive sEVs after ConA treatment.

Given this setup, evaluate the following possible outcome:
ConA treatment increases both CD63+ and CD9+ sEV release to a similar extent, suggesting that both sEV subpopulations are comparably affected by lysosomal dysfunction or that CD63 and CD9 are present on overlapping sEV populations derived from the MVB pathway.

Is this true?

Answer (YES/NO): NO